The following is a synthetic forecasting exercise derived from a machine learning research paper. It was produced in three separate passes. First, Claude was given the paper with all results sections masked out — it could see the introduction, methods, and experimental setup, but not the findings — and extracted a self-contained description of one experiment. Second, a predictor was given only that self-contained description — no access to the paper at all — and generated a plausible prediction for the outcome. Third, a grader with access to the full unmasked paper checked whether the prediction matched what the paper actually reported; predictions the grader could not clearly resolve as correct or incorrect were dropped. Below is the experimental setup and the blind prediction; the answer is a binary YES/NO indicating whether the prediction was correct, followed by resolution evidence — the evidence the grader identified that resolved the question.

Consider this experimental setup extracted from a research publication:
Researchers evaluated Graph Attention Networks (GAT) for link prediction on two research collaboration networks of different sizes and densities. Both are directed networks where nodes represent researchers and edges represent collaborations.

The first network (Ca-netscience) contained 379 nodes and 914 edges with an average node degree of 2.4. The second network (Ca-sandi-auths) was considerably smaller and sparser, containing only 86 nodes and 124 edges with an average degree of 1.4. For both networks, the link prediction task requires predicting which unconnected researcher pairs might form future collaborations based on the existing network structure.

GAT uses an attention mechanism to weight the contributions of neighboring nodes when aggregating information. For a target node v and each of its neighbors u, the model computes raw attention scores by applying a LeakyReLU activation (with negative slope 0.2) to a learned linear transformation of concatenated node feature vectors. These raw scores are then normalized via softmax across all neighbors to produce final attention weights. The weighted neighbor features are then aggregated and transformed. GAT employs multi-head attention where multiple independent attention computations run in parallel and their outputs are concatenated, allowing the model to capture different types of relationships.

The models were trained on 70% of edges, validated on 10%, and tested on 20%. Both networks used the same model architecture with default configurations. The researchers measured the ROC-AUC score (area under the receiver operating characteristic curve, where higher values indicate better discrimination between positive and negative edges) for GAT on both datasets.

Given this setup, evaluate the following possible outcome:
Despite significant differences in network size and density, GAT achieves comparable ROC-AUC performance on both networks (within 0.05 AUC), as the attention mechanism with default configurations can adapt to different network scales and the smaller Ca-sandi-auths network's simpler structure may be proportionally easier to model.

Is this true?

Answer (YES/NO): YES